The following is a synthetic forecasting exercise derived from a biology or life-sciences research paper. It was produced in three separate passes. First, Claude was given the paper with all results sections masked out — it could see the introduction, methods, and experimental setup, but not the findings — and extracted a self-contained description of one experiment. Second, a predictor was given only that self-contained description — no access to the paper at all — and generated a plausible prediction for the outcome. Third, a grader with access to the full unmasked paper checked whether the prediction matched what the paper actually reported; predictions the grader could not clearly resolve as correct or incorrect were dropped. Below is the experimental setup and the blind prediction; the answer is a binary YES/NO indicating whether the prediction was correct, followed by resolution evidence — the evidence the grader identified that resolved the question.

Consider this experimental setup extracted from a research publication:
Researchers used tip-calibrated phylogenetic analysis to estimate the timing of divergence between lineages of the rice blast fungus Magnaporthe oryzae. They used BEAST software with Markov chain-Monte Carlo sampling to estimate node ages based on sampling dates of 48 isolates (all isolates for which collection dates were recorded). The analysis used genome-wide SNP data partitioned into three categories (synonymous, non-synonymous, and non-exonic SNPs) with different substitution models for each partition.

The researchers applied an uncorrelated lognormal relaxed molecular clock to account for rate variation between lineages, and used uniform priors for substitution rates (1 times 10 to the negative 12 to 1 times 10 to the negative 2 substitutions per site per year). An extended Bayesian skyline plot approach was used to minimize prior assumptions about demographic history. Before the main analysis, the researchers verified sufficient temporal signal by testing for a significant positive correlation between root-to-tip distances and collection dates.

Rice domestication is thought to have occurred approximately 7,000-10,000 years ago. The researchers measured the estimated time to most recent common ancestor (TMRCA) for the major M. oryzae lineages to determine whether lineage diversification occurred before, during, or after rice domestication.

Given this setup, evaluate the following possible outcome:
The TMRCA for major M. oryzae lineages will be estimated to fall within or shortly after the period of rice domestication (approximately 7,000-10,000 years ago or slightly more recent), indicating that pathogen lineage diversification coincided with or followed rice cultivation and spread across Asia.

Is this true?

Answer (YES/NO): NO